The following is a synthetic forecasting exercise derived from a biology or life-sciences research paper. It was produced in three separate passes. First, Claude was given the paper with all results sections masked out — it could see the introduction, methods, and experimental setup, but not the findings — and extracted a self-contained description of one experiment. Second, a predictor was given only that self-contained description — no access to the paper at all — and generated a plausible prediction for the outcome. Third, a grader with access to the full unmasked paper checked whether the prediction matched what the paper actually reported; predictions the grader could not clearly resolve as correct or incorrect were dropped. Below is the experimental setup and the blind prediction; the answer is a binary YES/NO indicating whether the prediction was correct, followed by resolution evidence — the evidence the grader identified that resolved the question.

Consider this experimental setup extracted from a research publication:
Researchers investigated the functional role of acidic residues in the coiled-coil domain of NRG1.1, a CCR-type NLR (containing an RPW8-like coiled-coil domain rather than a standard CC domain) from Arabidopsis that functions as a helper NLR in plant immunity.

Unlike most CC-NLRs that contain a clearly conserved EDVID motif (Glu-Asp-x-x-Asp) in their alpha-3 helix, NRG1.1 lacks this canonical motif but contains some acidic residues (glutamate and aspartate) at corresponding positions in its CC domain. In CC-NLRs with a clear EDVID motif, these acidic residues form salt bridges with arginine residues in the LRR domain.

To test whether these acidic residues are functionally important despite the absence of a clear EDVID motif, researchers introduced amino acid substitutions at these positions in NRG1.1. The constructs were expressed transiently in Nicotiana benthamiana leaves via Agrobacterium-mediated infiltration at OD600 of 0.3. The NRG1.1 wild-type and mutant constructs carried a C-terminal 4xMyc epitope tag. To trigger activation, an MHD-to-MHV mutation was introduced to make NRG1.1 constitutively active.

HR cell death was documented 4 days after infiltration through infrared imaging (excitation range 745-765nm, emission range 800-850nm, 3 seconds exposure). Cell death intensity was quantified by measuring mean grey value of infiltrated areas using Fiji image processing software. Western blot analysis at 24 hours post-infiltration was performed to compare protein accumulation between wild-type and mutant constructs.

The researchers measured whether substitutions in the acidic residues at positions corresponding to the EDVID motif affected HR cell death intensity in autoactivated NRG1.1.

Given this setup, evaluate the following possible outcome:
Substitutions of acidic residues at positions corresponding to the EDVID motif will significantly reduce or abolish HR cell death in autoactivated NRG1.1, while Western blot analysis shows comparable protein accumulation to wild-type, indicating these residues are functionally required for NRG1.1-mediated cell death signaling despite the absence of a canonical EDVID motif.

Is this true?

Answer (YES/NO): NO